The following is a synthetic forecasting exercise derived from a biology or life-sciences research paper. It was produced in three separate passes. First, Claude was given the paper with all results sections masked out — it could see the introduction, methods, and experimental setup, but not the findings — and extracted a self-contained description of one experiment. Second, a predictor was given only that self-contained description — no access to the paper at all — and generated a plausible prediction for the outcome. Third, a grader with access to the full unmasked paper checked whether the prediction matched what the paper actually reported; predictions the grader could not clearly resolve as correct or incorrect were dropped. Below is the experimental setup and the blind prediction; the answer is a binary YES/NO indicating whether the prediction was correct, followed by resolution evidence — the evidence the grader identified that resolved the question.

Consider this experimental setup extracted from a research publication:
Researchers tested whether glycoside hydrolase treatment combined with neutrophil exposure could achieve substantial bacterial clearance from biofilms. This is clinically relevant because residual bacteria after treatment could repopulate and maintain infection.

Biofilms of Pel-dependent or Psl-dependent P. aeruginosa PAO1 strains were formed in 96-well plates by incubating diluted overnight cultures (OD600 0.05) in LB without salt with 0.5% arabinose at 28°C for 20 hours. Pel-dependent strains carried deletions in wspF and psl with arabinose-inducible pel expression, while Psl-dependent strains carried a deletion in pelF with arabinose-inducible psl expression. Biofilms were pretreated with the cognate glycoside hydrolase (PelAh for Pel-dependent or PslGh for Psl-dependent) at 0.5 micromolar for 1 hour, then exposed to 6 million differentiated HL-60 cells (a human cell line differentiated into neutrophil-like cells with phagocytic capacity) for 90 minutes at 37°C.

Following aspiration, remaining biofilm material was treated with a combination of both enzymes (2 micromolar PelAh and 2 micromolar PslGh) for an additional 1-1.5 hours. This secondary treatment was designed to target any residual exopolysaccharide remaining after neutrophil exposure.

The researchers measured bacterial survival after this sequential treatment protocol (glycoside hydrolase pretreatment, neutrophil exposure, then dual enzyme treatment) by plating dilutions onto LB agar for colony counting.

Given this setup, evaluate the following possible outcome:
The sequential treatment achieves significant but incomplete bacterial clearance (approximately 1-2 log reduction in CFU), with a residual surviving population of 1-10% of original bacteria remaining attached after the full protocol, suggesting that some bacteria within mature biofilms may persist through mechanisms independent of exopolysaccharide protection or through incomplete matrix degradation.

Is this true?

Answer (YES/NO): NO